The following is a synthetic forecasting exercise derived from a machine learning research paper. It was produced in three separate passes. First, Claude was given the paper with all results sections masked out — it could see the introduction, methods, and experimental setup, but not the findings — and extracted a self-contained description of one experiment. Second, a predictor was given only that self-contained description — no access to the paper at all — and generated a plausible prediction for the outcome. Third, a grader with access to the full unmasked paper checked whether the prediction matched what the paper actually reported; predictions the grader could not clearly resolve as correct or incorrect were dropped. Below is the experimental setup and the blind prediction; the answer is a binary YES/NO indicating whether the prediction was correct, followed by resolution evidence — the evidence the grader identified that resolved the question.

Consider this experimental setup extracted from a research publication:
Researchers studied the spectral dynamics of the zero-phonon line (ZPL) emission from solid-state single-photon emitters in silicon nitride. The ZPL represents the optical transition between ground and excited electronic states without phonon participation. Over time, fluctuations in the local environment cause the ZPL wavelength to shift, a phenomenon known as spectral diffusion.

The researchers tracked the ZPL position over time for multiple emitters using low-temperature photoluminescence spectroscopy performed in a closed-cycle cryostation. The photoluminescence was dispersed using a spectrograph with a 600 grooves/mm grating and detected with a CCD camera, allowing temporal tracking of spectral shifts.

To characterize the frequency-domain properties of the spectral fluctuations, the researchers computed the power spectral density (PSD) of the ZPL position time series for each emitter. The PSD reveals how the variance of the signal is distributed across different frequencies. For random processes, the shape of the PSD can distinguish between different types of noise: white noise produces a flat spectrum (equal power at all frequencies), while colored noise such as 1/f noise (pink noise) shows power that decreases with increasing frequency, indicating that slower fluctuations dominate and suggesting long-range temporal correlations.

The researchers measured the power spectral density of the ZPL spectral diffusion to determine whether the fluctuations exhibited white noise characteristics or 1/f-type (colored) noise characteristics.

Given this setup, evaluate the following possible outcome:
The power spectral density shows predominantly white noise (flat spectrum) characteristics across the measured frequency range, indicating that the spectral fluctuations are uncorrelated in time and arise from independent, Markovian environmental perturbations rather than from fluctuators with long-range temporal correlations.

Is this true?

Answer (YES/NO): NO